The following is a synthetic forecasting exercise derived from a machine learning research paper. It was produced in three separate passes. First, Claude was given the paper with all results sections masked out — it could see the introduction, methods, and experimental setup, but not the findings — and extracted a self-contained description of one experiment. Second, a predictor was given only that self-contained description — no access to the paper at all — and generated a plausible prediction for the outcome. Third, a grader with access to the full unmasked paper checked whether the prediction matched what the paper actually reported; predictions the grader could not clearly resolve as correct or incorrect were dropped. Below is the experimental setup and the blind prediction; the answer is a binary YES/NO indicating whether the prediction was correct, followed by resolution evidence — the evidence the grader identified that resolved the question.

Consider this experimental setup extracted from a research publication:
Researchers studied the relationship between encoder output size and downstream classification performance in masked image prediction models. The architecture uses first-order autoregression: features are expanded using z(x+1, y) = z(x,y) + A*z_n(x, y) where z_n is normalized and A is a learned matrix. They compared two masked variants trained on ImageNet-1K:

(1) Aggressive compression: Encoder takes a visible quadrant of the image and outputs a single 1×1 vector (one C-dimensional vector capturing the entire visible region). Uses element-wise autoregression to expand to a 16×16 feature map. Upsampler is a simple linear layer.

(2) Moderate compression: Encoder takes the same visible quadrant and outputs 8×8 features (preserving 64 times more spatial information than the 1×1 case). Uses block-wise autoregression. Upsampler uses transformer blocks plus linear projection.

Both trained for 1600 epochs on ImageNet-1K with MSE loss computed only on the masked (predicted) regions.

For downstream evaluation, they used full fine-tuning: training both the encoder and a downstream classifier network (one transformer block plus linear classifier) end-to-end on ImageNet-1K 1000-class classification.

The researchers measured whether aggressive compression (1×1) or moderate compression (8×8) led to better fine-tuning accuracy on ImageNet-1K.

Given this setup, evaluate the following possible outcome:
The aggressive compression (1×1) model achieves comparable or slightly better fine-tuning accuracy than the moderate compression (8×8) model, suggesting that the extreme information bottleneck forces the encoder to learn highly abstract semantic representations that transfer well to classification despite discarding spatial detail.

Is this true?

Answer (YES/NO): NO